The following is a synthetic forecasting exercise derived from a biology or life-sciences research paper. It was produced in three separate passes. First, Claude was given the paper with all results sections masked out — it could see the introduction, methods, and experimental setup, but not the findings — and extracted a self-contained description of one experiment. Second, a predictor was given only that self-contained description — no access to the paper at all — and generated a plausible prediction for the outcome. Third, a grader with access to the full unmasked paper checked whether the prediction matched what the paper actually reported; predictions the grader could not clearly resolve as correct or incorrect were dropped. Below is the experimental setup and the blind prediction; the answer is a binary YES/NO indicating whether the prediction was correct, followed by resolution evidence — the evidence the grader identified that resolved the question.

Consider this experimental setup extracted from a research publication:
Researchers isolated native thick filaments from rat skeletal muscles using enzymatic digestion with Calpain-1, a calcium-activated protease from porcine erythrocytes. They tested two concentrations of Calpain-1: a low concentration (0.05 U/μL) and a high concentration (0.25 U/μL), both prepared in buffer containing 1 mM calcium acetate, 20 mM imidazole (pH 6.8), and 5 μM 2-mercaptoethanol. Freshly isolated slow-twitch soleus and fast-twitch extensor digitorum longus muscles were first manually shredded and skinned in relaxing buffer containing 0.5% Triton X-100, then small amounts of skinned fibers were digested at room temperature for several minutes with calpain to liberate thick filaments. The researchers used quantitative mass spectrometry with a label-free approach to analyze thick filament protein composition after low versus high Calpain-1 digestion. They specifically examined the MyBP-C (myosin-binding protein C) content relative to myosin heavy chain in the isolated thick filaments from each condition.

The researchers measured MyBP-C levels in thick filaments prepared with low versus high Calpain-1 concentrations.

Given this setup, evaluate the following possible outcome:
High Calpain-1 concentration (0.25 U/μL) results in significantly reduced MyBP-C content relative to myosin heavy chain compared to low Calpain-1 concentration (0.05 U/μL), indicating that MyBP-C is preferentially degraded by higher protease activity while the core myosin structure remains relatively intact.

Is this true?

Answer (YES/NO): NO